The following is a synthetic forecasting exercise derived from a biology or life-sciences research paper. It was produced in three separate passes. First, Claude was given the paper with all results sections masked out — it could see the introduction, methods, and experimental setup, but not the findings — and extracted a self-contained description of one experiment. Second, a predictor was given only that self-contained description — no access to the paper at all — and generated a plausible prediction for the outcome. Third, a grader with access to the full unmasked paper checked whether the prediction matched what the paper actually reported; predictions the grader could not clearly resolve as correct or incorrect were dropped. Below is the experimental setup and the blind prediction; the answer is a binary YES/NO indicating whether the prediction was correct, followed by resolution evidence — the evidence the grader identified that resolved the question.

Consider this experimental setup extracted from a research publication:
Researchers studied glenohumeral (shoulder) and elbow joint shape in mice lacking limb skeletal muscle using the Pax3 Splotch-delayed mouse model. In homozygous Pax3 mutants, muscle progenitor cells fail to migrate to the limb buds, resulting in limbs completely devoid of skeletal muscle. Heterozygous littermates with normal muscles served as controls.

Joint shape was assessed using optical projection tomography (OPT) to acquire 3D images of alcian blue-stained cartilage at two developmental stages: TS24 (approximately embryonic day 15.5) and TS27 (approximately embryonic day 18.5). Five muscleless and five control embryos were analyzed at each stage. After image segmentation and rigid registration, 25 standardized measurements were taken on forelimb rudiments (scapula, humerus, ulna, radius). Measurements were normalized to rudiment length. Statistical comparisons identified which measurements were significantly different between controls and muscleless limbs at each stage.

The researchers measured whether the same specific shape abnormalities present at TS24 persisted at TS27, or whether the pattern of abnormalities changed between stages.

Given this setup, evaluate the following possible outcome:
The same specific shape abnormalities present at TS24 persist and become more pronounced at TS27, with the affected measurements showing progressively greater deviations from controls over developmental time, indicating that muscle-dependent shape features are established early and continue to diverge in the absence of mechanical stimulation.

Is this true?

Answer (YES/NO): NO